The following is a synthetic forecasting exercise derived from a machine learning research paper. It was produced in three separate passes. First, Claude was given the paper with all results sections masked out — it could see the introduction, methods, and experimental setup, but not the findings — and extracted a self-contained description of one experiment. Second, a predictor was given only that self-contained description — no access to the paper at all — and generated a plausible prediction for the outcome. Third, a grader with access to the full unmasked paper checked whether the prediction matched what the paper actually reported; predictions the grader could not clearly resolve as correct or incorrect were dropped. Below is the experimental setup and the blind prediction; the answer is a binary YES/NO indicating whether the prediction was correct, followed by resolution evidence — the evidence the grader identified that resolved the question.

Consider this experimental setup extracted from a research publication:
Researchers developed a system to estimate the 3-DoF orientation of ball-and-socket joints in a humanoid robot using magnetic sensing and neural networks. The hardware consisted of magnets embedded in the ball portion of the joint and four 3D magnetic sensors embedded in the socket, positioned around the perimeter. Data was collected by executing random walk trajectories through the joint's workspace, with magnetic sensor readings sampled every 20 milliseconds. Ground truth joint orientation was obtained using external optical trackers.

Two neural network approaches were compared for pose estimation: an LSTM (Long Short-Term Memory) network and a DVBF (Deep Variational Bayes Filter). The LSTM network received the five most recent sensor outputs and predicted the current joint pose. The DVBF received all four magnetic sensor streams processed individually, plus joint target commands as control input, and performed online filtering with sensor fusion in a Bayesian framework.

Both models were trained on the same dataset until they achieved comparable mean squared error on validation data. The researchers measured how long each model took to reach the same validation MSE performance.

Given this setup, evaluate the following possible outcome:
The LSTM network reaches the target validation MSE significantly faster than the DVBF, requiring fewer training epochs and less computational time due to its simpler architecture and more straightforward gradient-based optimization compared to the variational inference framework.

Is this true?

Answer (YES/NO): YES